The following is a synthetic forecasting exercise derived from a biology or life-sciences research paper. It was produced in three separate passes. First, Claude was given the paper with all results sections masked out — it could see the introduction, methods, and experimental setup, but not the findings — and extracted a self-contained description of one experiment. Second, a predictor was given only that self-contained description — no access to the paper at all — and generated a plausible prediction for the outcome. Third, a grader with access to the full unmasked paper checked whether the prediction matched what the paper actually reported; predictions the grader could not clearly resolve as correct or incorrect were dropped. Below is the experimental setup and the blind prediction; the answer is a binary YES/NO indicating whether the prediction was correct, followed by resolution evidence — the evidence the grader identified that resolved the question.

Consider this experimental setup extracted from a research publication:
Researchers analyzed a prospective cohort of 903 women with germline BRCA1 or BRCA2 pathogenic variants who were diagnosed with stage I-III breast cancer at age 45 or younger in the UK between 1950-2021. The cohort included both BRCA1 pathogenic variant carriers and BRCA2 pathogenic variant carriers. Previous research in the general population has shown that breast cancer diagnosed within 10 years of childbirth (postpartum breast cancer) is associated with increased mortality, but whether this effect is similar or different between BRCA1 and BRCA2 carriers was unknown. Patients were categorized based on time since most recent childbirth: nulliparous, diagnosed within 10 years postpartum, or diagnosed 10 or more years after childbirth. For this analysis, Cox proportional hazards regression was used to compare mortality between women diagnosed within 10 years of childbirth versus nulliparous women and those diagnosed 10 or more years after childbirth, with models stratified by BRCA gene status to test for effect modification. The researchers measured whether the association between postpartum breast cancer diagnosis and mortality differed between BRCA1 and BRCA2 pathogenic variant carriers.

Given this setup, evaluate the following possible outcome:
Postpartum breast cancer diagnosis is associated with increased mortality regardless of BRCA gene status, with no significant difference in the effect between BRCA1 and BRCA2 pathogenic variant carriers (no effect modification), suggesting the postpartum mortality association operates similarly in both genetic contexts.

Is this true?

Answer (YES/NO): NO